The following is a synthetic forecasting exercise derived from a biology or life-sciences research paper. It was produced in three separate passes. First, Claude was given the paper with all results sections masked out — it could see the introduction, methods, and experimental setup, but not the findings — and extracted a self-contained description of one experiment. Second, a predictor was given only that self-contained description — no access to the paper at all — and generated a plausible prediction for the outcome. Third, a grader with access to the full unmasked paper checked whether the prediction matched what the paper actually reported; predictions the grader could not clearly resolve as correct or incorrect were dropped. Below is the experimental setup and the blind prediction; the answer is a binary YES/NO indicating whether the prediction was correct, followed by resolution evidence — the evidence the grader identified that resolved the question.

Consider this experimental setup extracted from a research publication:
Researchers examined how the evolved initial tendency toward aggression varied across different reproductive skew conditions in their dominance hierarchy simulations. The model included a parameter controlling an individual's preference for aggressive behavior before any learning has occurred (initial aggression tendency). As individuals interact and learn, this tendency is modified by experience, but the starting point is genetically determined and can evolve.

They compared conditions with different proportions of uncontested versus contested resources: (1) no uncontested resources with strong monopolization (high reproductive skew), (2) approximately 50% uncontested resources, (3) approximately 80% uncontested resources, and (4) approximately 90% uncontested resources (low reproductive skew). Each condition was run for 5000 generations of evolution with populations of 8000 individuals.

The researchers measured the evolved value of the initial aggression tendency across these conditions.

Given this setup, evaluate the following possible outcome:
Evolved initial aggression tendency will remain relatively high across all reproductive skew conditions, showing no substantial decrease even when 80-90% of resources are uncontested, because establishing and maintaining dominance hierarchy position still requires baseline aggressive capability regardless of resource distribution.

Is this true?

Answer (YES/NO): NO